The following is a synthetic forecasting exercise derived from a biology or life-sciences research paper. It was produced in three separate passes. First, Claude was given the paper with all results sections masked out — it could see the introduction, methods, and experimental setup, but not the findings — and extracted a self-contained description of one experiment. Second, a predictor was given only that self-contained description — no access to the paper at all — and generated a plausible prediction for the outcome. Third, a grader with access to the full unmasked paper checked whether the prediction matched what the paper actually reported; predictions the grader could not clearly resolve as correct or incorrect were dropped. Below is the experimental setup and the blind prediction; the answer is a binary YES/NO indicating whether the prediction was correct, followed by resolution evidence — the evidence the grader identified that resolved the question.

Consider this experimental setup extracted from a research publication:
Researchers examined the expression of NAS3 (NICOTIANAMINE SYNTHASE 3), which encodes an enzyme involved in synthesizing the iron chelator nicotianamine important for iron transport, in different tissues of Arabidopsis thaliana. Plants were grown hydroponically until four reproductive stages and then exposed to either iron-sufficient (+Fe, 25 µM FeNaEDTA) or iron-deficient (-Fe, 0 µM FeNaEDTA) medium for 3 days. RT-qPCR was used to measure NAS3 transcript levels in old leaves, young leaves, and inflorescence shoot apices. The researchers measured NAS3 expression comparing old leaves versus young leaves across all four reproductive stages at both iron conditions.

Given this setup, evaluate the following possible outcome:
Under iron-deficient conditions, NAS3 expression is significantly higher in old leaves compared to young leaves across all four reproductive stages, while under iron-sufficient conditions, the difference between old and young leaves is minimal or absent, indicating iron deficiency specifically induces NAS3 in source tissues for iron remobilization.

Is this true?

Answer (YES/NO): NO